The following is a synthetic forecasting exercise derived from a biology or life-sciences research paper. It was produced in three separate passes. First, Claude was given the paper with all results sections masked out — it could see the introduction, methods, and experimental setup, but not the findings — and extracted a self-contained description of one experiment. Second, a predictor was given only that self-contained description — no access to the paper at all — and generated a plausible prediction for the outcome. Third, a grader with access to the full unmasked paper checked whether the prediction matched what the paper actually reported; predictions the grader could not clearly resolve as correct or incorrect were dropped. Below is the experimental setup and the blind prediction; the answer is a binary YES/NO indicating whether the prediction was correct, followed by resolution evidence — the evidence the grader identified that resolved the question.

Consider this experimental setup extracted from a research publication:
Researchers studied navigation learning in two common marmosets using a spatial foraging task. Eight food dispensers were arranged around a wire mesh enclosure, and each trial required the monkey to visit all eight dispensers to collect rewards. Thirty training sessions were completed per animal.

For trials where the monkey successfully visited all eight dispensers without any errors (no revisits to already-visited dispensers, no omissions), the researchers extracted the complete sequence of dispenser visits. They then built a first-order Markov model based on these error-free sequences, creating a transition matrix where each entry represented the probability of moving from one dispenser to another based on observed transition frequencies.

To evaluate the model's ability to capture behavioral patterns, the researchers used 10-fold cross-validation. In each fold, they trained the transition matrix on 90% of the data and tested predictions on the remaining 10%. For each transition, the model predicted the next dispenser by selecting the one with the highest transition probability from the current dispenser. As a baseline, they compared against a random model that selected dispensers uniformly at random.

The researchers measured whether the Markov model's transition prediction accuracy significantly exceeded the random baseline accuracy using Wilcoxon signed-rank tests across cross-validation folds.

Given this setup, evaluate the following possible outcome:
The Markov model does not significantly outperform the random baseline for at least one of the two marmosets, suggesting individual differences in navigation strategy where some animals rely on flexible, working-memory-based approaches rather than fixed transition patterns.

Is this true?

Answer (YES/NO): NO